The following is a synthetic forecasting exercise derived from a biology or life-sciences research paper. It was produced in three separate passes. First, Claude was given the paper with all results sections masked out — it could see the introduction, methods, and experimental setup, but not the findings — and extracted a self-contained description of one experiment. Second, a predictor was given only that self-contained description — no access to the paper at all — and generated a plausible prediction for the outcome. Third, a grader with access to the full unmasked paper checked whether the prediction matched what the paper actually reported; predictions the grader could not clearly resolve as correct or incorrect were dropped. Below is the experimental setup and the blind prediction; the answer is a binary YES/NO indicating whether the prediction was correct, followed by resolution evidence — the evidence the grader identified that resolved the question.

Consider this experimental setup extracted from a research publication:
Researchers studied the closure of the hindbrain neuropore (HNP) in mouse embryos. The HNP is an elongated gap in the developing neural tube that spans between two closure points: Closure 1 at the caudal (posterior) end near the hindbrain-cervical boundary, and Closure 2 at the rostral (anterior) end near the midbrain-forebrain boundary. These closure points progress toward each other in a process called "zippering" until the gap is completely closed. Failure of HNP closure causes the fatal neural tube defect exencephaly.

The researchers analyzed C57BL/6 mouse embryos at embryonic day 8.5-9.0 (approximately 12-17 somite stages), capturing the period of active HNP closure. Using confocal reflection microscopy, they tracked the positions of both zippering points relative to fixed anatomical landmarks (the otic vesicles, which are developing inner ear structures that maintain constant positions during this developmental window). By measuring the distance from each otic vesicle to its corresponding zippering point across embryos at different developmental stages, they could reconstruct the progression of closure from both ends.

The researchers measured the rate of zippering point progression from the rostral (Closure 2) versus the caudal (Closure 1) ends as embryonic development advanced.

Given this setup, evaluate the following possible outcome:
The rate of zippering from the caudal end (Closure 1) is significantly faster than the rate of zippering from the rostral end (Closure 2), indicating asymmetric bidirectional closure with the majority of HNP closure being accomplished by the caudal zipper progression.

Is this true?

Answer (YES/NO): NO